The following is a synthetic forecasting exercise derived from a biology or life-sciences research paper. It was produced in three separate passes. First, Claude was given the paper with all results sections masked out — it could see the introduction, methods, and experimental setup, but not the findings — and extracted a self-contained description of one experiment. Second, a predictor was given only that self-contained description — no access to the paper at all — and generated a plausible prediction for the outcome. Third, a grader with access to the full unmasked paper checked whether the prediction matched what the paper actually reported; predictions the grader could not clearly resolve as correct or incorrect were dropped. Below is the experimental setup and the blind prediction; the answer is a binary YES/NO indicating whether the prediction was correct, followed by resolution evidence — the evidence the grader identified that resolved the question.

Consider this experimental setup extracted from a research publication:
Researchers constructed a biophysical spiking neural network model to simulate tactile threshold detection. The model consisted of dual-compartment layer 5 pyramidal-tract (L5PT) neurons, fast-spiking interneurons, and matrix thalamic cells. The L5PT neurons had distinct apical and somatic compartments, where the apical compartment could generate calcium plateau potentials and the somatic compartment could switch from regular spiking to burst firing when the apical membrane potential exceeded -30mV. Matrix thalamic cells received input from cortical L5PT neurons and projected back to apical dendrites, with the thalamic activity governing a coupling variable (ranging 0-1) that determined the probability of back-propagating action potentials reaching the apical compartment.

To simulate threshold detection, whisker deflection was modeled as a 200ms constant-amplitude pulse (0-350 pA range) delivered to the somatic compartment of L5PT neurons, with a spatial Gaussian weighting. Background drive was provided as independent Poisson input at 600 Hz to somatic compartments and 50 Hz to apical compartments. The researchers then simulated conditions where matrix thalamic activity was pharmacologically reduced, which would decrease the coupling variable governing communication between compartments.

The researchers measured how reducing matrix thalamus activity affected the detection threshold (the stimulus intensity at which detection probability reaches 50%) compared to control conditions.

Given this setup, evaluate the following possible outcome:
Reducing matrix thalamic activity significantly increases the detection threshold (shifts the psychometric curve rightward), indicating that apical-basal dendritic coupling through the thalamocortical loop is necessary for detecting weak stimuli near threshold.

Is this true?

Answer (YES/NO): YES